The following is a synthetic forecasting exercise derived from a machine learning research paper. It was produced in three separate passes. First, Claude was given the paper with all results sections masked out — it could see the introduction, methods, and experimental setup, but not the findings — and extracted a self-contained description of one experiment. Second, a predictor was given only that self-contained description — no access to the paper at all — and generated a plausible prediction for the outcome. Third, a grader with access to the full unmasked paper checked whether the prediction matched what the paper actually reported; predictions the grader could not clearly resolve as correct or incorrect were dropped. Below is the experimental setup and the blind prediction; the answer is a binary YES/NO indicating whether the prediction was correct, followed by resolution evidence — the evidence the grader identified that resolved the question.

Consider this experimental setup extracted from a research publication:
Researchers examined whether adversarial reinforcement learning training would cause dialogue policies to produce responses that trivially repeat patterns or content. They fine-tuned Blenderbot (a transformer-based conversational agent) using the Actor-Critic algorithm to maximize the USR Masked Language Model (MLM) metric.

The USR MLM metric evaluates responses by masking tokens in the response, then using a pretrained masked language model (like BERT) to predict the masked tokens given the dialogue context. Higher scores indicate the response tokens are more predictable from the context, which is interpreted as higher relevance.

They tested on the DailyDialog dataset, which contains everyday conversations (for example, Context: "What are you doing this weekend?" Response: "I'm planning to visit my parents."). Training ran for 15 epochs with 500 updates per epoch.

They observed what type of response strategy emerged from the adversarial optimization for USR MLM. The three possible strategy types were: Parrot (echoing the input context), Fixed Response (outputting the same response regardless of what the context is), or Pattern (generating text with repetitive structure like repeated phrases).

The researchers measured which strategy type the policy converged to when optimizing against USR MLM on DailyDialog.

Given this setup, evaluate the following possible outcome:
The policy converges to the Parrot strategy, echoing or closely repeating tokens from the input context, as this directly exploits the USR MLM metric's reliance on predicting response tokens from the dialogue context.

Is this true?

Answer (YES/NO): NO